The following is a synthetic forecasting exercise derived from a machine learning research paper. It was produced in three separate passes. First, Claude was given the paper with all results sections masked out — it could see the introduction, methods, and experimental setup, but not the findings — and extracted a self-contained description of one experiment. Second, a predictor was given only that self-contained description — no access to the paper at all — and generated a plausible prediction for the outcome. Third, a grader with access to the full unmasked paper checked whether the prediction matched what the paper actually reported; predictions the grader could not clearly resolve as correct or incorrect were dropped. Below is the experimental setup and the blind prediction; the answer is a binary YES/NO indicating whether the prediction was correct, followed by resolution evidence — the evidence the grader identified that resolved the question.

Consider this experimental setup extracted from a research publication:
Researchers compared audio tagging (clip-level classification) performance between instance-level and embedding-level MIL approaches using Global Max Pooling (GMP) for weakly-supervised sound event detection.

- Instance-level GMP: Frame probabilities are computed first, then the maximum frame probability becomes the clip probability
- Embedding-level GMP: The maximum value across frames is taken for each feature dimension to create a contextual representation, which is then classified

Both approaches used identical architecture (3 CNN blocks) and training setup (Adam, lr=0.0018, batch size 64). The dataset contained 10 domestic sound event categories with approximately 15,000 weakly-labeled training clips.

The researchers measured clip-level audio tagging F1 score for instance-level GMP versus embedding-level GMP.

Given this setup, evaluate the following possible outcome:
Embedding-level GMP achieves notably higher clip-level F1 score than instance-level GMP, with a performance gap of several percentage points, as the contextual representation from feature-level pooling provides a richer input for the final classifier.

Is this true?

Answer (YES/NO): YES